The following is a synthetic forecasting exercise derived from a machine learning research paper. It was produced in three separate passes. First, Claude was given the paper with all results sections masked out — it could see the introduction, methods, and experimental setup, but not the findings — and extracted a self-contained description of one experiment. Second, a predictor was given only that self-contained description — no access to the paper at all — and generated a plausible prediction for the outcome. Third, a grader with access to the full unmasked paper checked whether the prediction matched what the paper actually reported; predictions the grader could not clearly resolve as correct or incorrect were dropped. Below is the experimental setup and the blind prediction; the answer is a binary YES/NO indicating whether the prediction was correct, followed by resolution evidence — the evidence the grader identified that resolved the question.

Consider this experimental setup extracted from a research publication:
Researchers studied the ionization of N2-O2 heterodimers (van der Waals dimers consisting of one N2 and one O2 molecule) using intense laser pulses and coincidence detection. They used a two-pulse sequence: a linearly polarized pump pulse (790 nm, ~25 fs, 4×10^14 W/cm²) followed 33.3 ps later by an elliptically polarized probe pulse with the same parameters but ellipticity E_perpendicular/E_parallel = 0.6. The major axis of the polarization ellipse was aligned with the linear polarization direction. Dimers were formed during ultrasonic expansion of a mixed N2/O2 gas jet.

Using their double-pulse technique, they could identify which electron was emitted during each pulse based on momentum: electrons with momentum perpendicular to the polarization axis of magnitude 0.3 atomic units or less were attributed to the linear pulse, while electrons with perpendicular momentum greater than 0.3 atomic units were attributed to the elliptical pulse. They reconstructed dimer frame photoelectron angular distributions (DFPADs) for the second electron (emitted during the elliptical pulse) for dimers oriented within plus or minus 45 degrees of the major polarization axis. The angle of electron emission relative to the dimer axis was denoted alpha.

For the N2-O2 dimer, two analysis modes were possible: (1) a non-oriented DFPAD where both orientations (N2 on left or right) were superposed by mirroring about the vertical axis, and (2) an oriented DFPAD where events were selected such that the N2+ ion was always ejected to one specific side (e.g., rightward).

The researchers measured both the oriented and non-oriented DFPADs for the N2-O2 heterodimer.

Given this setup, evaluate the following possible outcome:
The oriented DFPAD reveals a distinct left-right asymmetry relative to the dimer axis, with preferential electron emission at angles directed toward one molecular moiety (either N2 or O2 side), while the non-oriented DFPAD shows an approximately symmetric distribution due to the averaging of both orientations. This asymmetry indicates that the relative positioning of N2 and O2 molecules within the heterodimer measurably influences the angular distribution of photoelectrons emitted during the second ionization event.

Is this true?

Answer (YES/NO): NO